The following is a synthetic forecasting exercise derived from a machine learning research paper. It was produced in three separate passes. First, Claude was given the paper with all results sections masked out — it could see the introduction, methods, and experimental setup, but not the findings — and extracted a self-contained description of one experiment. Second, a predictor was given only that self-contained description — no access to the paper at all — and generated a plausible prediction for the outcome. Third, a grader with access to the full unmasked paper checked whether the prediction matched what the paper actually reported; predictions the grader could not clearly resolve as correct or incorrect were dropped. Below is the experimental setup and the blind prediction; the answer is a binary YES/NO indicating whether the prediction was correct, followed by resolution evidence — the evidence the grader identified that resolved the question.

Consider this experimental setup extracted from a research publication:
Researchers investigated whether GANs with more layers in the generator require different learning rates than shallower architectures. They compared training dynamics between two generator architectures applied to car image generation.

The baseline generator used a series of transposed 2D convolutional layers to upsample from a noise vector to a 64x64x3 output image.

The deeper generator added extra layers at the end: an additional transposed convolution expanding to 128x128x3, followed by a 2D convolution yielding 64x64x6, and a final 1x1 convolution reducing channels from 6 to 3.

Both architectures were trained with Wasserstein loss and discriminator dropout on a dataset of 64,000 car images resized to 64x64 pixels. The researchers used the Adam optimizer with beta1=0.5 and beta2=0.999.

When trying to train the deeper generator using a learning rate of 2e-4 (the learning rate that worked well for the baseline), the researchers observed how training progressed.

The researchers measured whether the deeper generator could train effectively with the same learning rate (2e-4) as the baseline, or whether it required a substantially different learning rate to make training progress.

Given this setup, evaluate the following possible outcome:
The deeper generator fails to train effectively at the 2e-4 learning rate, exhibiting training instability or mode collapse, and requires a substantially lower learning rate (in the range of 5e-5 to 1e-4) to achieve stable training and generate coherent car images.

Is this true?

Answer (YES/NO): NO